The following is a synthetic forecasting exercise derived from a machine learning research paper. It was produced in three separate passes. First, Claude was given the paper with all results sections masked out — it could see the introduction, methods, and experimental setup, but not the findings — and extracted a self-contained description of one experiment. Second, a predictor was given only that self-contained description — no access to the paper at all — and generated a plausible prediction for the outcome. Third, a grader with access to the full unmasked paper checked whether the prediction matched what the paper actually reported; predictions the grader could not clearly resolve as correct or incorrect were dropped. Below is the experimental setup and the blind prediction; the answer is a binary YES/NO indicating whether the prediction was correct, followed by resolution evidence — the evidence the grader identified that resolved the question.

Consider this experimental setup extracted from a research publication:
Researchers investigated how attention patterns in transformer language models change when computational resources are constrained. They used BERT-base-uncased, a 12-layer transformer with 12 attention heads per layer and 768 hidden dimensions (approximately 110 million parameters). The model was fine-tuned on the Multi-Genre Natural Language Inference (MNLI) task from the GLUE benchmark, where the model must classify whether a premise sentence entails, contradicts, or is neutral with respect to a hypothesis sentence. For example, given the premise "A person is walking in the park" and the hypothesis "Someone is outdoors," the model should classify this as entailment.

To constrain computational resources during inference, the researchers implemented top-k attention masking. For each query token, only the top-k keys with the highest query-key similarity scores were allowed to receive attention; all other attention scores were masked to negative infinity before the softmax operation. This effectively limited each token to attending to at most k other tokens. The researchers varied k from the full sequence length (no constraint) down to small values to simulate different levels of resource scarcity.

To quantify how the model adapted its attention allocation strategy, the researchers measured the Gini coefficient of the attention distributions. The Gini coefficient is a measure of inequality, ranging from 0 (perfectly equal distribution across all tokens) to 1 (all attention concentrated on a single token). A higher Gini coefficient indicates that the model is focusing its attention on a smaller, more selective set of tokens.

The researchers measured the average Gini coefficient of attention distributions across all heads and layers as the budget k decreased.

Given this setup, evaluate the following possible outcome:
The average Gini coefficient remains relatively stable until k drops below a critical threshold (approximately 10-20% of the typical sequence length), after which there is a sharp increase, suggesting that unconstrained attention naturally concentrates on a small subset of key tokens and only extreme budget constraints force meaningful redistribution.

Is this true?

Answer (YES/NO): NO